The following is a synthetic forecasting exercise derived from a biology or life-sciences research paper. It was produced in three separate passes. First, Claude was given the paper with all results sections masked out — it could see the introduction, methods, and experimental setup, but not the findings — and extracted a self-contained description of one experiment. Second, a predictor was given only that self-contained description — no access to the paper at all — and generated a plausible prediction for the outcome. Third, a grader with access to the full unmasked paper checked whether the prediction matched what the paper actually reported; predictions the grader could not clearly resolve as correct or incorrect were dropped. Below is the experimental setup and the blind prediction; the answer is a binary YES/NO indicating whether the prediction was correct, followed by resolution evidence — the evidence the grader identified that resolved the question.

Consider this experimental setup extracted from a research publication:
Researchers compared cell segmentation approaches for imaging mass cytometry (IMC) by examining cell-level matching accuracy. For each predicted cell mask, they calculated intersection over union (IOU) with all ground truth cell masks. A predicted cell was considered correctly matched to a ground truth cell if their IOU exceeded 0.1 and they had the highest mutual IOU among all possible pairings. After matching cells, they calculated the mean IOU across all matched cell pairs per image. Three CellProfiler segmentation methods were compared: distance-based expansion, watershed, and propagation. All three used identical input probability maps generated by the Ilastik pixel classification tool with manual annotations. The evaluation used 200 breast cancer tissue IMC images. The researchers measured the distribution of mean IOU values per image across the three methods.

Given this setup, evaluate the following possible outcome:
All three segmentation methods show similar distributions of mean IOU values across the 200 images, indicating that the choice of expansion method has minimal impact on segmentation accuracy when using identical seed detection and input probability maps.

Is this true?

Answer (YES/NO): YES